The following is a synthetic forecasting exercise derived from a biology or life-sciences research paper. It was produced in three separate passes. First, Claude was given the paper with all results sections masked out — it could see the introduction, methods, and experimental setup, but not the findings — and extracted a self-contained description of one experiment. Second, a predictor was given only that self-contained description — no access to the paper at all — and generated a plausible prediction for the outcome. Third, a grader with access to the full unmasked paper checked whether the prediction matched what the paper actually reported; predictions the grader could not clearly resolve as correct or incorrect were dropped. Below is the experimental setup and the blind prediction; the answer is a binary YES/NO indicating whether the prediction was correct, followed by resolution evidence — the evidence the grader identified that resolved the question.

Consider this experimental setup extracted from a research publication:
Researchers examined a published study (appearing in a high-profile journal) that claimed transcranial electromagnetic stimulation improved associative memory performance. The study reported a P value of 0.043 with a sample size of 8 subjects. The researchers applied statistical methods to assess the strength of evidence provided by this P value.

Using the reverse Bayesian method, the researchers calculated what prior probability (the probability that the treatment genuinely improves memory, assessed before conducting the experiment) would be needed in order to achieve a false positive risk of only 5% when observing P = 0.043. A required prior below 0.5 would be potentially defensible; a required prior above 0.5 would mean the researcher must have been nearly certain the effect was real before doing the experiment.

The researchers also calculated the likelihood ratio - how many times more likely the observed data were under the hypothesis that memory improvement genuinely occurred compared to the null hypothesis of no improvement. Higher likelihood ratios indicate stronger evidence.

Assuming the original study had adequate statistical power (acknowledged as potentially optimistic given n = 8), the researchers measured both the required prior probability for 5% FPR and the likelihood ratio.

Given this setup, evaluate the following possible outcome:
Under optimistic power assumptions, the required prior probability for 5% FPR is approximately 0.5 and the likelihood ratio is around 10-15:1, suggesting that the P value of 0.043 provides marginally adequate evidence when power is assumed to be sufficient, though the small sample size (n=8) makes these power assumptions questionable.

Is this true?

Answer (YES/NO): NO